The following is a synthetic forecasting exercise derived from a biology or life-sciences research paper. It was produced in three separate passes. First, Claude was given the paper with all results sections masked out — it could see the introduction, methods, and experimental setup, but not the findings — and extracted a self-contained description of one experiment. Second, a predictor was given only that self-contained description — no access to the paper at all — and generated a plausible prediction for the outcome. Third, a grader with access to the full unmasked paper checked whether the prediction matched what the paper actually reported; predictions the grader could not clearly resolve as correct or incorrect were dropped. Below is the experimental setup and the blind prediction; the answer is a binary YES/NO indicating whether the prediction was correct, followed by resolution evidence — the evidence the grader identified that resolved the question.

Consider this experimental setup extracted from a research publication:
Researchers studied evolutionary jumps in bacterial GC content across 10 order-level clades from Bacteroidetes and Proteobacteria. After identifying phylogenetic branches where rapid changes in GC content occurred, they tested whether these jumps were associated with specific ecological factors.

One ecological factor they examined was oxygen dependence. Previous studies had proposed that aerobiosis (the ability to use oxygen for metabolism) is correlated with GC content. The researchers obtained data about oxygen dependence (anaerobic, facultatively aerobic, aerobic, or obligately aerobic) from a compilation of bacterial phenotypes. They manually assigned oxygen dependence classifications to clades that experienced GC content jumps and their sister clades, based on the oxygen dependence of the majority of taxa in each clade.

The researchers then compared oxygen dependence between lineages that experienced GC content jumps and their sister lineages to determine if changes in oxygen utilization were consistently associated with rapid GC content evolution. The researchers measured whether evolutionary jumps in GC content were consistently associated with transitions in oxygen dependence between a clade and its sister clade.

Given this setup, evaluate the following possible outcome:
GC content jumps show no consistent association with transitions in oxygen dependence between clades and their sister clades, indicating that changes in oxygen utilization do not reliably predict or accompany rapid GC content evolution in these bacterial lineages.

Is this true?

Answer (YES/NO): YES